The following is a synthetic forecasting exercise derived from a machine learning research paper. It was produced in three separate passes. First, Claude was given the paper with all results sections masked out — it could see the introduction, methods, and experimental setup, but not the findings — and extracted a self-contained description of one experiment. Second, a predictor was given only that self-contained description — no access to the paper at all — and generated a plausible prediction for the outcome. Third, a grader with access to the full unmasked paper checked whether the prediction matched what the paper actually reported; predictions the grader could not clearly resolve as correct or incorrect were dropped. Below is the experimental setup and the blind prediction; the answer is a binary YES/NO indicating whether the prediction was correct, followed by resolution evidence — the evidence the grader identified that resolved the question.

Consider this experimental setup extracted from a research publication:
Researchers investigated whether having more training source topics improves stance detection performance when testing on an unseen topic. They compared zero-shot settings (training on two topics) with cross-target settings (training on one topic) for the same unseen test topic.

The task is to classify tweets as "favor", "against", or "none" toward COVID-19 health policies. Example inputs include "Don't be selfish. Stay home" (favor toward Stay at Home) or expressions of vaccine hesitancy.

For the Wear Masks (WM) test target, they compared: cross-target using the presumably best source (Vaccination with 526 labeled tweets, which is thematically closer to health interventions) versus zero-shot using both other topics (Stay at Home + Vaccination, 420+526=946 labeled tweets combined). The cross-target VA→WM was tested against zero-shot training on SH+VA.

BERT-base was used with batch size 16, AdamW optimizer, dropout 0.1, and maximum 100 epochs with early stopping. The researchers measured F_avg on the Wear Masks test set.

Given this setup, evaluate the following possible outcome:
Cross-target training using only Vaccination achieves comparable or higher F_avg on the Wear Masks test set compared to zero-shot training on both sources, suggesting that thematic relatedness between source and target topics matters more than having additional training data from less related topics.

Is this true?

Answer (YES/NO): NO